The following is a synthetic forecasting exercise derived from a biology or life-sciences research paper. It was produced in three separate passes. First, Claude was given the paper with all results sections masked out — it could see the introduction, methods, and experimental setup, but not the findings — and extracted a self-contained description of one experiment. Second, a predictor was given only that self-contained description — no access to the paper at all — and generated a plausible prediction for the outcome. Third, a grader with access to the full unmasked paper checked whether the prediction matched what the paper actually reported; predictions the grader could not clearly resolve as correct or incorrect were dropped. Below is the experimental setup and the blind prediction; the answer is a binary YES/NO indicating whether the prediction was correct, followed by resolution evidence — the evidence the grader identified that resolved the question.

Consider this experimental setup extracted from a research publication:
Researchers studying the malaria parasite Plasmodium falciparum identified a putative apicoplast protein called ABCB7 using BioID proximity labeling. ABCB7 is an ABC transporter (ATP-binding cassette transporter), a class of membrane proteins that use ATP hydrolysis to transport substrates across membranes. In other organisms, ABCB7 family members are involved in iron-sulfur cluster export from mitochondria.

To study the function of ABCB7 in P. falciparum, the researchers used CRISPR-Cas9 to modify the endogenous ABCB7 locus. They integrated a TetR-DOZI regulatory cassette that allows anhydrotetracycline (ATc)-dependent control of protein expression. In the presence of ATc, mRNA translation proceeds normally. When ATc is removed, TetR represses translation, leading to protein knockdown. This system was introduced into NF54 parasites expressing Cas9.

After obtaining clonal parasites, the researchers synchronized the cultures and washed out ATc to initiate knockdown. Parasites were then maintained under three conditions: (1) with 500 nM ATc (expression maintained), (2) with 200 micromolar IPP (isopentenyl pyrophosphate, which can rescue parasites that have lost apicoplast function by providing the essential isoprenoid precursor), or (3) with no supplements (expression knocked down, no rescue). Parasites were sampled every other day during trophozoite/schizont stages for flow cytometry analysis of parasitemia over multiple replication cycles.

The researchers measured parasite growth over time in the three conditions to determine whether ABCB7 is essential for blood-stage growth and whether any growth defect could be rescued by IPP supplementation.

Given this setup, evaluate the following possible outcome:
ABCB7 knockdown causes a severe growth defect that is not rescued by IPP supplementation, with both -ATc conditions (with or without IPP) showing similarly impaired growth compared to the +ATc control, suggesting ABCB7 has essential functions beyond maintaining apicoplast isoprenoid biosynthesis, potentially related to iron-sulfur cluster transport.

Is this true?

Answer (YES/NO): NO